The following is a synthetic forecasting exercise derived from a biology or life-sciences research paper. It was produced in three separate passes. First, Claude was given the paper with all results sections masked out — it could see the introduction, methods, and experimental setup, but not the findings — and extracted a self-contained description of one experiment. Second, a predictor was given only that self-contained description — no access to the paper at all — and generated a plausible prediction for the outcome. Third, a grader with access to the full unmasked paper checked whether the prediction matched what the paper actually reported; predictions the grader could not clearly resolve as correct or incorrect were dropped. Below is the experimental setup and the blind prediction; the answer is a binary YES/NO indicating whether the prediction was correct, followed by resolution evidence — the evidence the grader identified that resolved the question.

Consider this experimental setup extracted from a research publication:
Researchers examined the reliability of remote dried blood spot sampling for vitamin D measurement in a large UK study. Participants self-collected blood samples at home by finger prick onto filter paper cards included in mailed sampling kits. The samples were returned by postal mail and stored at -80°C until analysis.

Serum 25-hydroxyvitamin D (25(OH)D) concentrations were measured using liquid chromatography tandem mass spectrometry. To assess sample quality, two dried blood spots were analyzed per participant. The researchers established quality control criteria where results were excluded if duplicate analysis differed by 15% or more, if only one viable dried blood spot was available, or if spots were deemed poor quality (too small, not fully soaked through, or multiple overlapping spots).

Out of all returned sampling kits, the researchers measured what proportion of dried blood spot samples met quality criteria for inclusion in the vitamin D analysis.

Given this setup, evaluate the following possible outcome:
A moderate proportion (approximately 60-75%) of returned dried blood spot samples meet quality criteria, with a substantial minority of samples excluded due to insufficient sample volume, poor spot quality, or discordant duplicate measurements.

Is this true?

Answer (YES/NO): NO